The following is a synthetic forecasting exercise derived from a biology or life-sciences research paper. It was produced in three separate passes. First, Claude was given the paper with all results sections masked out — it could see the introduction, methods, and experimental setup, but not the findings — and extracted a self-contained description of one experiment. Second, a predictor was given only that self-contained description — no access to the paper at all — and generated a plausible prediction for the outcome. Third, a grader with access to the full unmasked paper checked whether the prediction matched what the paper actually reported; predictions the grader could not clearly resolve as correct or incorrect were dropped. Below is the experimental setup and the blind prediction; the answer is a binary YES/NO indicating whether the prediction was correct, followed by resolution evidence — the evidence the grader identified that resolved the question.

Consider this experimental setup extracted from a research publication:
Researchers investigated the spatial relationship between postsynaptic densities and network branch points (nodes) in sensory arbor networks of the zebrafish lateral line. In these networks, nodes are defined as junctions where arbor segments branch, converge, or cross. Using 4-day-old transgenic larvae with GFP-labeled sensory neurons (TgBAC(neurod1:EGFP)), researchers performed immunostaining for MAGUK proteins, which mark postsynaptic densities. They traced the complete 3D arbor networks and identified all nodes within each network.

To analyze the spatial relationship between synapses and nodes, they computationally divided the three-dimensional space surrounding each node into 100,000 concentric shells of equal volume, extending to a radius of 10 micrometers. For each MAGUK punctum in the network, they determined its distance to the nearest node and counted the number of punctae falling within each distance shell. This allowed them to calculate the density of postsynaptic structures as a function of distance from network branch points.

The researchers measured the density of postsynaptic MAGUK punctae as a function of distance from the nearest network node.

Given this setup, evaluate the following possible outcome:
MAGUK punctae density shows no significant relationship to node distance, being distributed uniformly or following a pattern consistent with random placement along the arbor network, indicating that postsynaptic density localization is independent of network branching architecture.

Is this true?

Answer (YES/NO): NO